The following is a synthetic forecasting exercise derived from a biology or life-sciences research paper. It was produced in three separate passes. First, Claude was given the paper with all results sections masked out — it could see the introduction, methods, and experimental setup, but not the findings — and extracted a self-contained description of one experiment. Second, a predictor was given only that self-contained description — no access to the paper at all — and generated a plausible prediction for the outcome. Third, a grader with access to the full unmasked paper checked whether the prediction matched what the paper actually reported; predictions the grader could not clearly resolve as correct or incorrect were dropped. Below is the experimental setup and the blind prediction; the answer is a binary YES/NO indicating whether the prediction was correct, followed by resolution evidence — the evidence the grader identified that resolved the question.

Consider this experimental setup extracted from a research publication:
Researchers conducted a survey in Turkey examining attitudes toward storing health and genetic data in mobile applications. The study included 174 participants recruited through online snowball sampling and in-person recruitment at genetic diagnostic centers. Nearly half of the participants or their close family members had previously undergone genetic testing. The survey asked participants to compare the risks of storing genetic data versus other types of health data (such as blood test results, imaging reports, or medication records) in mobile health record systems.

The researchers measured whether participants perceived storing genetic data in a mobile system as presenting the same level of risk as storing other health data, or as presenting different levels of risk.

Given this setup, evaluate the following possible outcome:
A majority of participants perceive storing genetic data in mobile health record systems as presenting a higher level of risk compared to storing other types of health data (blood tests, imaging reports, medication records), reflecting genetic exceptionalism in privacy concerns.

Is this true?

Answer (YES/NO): YES